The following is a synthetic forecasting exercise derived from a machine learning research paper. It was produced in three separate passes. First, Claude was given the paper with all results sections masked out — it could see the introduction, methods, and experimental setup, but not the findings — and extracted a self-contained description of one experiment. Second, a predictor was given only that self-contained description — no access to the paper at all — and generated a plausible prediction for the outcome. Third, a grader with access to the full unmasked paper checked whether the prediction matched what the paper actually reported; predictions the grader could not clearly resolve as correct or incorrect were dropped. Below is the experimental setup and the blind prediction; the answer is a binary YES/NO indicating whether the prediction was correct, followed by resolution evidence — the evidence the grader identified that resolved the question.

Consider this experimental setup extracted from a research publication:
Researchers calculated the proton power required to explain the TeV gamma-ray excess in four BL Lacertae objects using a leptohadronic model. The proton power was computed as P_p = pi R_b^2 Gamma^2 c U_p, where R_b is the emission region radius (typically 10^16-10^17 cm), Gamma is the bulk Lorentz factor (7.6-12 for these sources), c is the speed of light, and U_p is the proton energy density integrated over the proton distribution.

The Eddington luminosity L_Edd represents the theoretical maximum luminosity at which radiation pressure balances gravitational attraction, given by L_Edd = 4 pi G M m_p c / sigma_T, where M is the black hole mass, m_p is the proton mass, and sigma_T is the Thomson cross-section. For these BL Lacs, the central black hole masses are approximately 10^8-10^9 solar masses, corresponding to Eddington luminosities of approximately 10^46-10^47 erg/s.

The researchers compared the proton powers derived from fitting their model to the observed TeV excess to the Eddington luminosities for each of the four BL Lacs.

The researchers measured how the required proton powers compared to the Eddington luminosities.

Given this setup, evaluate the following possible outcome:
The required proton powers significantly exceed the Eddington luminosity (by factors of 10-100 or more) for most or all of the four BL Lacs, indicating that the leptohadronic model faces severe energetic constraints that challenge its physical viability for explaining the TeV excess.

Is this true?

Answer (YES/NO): YES